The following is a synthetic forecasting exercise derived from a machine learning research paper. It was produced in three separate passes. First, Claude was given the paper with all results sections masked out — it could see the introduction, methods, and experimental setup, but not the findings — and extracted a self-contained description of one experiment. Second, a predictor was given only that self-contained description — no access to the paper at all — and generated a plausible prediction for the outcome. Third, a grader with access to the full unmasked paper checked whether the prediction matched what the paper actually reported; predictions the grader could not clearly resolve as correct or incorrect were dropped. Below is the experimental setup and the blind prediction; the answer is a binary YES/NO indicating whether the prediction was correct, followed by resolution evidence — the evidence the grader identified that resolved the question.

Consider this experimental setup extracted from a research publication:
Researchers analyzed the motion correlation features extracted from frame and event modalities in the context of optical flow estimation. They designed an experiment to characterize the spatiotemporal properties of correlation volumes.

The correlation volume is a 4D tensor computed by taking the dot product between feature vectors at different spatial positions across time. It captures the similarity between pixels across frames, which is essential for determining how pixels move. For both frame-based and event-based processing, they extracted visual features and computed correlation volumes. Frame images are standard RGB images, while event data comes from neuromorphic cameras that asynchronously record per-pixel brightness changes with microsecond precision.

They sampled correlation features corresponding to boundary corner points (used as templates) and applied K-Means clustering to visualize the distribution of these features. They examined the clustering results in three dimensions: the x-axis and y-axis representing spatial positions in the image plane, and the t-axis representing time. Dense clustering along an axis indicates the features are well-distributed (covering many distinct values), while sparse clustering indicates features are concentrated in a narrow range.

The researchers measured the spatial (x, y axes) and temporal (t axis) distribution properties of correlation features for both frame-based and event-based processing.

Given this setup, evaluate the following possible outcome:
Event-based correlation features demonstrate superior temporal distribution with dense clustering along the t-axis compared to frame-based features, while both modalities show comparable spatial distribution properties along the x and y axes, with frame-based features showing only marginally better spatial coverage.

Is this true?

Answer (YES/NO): NO